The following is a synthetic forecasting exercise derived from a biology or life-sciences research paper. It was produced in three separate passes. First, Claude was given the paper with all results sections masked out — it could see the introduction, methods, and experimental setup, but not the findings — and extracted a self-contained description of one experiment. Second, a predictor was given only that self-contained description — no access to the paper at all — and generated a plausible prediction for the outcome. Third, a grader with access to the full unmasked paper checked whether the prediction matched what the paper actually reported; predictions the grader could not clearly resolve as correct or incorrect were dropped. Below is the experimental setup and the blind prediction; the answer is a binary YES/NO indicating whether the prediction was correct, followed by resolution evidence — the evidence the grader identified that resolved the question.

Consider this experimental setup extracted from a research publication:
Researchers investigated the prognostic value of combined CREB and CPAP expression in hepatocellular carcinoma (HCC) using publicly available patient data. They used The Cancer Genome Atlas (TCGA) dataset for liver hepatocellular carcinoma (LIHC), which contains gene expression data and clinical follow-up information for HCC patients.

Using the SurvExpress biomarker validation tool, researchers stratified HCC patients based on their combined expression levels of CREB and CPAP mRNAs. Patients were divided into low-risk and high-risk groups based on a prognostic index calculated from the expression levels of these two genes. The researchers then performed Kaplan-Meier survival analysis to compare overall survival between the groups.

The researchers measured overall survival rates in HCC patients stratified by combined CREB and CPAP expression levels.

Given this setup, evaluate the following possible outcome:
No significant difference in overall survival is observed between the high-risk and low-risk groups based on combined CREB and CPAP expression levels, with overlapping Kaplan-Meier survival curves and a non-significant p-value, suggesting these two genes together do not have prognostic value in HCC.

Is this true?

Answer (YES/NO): NO